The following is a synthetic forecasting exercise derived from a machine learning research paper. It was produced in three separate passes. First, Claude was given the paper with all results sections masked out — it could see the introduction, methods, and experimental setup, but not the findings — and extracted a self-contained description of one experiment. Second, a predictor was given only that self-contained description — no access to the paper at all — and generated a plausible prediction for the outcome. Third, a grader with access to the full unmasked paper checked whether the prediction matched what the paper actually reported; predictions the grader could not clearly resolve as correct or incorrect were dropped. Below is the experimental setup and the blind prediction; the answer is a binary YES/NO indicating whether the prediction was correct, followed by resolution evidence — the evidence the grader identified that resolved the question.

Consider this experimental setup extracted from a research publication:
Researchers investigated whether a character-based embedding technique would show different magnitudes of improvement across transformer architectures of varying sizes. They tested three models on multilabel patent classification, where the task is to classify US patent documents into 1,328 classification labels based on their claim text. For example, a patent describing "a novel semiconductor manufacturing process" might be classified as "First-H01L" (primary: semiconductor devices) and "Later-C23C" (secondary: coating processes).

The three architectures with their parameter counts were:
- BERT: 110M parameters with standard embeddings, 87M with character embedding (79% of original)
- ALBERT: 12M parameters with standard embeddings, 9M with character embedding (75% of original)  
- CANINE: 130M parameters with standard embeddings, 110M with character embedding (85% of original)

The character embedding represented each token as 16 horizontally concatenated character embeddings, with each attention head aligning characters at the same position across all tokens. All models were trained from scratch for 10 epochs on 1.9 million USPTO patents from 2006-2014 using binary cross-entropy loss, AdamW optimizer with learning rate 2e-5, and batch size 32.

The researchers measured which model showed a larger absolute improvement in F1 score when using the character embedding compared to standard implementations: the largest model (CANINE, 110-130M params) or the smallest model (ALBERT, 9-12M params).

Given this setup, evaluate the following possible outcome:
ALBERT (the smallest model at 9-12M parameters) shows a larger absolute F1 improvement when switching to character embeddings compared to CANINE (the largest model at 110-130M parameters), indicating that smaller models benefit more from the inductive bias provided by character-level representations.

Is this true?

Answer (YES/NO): NO